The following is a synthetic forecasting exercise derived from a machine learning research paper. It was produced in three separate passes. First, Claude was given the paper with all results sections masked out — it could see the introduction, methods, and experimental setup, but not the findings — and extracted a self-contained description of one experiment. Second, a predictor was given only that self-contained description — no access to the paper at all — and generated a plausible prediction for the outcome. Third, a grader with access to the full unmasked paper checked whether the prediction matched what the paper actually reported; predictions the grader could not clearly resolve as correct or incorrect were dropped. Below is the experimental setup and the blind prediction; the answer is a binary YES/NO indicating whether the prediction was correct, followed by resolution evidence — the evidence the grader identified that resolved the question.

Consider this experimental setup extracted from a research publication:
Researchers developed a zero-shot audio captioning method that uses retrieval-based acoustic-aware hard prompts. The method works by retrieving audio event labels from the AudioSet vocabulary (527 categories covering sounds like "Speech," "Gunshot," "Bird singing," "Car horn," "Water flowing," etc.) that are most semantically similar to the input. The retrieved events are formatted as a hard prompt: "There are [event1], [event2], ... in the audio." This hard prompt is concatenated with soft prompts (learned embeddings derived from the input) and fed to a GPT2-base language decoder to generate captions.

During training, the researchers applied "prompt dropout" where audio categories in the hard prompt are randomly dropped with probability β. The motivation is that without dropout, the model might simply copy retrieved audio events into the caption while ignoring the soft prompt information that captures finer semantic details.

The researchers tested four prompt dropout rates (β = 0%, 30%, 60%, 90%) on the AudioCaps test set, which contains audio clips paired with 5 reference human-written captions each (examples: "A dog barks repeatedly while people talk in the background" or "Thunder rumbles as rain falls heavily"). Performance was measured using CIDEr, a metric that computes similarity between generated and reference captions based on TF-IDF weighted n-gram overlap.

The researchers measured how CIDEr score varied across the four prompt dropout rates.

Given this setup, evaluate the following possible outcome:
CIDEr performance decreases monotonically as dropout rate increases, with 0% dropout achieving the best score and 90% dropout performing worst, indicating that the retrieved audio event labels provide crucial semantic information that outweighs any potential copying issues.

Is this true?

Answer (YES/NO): NO